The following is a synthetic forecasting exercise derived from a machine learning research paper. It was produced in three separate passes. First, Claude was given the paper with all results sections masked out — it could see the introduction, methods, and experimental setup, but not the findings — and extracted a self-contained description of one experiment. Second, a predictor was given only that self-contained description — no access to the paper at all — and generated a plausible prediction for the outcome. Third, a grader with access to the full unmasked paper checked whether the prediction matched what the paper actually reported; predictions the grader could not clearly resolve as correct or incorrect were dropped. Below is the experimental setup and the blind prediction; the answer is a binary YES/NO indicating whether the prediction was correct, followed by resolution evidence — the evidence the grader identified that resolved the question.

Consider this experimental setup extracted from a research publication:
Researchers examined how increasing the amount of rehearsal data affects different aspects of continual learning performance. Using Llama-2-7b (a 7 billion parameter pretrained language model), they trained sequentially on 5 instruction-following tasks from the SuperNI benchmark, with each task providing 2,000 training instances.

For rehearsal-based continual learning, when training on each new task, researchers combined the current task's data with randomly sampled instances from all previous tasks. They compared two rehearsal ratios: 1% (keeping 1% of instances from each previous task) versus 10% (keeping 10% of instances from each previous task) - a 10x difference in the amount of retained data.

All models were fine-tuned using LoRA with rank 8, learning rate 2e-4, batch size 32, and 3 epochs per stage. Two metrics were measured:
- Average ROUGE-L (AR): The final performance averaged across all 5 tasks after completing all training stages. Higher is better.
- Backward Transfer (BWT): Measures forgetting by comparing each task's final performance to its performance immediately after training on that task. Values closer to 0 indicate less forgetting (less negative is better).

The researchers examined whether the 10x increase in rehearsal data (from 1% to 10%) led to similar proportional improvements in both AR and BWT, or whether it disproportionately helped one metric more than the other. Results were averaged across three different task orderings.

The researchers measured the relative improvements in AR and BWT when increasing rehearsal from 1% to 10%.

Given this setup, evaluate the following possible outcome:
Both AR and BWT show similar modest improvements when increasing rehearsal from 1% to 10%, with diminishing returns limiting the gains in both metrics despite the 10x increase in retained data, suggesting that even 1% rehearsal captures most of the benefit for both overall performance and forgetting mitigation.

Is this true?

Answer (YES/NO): NO